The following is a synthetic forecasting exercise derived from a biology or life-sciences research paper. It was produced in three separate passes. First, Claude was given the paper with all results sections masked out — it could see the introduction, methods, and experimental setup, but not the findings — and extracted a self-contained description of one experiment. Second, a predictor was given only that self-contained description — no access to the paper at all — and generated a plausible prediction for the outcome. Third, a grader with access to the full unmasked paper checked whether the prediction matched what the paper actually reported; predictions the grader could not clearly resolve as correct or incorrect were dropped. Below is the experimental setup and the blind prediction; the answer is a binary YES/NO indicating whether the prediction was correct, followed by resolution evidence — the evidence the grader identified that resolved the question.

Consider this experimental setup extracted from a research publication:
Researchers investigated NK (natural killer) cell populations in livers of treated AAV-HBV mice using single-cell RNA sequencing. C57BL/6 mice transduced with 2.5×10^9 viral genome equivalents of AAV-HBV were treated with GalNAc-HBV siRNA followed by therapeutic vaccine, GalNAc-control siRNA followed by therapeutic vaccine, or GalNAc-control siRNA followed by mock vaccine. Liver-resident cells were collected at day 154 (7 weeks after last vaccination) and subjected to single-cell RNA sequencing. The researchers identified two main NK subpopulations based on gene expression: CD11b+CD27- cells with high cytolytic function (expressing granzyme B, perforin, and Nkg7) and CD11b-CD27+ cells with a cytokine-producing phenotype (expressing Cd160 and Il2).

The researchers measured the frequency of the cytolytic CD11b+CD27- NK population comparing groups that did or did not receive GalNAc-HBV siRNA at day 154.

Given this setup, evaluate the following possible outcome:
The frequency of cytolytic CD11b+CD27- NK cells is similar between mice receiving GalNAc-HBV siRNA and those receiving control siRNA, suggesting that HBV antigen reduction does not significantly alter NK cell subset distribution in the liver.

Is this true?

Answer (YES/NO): NO